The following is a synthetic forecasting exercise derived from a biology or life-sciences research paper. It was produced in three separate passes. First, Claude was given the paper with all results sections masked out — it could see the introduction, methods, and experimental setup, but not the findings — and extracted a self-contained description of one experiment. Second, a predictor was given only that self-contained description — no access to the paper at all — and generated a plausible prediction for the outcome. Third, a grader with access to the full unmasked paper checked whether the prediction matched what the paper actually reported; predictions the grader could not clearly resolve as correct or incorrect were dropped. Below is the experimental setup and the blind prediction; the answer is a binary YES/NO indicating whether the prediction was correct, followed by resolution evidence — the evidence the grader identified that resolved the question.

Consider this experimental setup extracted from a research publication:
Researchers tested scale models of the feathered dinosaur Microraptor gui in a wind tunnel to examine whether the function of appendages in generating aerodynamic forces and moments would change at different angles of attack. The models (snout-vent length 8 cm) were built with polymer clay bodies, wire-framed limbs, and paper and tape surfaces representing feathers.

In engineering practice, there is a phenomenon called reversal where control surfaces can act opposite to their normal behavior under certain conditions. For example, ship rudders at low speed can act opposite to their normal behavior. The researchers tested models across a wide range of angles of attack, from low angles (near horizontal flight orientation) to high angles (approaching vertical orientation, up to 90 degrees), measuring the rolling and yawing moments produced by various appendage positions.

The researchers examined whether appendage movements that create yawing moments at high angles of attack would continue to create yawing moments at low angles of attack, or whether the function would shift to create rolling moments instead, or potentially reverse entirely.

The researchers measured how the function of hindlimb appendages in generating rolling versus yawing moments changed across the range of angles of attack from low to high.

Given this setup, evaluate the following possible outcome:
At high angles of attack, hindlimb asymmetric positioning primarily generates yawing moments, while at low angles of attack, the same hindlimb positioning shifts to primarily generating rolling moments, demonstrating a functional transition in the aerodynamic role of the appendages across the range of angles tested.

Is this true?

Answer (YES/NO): NO